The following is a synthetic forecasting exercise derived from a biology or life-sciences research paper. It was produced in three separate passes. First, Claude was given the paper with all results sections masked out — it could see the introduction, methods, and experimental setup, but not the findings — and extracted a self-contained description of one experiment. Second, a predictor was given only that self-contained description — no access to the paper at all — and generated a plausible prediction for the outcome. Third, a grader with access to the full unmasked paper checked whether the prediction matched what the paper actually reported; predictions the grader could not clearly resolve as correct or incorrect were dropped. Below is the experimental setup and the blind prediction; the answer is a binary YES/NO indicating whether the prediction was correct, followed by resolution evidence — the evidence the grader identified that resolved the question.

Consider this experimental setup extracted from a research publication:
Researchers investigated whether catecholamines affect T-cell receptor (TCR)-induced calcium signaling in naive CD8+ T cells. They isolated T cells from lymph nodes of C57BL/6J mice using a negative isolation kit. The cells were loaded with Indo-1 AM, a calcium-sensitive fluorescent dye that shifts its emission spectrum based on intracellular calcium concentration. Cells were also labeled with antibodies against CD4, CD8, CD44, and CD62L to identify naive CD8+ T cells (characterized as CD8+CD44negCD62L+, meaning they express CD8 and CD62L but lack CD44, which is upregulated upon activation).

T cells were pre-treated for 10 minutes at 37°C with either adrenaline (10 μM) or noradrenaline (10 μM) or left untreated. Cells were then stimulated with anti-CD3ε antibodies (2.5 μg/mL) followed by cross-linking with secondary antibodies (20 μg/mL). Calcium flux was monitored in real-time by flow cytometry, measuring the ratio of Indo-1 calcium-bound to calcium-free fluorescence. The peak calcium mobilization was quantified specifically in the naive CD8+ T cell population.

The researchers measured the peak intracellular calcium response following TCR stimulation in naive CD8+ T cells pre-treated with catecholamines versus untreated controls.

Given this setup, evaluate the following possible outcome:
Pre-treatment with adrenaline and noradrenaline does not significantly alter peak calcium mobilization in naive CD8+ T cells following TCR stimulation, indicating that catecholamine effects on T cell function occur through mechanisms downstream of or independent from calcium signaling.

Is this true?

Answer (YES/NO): NO